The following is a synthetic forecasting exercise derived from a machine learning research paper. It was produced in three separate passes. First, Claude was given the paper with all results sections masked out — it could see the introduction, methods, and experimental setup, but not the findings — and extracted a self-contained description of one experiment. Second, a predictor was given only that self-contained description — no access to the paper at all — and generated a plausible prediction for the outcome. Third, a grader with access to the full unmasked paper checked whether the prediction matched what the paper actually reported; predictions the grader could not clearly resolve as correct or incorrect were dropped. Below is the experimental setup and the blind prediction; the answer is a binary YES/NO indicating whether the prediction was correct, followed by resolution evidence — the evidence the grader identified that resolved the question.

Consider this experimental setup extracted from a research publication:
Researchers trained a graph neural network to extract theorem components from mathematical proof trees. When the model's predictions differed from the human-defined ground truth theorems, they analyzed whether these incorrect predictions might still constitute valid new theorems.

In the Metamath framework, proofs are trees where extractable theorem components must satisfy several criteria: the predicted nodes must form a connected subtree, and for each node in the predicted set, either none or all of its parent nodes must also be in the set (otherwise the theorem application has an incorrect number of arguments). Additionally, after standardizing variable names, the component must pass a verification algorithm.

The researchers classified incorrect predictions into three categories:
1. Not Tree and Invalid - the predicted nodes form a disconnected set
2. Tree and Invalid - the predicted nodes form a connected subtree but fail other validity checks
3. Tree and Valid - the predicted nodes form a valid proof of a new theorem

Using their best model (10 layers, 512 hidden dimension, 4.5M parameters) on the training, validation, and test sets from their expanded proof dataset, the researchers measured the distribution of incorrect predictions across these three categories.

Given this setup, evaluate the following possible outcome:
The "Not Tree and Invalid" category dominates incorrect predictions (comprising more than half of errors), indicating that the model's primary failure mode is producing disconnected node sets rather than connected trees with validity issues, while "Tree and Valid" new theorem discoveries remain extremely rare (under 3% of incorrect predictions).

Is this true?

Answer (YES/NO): NO